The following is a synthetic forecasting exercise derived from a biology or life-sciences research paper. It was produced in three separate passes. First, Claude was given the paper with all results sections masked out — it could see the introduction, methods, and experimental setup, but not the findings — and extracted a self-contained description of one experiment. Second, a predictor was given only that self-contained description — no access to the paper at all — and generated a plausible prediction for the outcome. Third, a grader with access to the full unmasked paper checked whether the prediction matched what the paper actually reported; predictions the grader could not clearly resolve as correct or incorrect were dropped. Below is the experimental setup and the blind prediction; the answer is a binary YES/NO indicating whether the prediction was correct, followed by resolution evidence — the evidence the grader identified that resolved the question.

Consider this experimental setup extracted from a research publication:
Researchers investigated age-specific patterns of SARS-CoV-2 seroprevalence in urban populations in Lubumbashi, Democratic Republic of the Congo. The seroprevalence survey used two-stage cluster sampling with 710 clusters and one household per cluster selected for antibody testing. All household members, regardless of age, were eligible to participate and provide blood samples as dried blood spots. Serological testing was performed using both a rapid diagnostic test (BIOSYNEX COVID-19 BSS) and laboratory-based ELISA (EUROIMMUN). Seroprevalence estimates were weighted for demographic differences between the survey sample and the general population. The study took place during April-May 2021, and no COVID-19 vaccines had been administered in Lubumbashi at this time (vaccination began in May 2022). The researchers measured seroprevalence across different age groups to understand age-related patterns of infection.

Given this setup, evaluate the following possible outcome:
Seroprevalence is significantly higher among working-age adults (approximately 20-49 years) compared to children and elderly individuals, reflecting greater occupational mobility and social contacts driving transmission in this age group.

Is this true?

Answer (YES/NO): NO